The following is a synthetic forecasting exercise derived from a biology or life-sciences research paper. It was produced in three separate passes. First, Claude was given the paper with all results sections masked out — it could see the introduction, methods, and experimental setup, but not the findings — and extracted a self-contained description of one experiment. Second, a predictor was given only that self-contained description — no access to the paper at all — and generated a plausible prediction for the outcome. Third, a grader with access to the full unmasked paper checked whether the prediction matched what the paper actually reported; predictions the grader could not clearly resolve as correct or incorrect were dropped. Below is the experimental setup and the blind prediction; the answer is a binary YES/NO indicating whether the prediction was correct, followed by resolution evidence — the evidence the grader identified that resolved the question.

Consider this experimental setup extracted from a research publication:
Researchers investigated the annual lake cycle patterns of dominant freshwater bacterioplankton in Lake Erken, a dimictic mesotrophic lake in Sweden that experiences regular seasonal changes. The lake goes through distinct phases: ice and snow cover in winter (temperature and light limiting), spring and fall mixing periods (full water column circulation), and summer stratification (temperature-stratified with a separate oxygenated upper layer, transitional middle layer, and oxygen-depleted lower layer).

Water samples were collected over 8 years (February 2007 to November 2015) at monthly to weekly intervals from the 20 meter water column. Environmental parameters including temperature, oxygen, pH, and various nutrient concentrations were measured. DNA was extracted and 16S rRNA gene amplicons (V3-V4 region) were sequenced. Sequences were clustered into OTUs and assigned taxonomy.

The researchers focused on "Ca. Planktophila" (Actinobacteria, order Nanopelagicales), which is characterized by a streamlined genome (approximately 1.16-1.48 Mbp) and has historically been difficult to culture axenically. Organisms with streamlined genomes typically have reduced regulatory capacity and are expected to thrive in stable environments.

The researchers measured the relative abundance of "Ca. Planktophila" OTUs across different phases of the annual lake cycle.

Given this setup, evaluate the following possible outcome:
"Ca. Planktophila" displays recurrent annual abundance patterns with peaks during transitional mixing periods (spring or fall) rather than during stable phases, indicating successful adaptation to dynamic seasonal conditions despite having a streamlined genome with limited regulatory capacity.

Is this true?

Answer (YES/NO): NO